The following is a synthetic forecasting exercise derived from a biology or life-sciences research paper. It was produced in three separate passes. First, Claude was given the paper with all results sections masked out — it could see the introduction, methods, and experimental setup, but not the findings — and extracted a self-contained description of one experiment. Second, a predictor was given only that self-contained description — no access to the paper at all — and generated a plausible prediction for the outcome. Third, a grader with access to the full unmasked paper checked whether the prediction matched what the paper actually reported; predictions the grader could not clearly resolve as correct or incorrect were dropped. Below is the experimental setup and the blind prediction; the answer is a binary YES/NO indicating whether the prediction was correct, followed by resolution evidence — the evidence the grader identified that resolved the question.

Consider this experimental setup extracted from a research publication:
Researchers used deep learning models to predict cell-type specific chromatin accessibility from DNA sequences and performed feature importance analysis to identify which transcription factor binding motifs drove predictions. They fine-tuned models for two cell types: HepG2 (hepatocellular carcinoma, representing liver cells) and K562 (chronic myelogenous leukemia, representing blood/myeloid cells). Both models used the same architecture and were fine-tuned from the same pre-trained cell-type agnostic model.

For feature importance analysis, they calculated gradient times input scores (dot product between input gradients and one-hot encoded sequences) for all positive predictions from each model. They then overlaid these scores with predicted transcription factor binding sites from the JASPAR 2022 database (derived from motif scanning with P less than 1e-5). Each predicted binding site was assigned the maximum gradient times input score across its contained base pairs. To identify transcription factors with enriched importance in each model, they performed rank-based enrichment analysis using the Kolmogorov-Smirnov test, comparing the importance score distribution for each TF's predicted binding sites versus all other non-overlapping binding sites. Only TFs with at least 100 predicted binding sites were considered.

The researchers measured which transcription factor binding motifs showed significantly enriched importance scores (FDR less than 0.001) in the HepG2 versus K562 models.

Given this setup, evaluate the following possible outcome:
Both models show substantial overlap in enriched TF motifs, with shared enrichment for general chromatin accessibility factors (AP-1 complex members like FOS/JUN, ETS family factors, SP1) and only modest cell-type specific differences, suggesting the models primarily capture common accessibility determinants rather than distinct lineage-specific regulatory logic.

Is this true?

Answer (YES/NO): NO